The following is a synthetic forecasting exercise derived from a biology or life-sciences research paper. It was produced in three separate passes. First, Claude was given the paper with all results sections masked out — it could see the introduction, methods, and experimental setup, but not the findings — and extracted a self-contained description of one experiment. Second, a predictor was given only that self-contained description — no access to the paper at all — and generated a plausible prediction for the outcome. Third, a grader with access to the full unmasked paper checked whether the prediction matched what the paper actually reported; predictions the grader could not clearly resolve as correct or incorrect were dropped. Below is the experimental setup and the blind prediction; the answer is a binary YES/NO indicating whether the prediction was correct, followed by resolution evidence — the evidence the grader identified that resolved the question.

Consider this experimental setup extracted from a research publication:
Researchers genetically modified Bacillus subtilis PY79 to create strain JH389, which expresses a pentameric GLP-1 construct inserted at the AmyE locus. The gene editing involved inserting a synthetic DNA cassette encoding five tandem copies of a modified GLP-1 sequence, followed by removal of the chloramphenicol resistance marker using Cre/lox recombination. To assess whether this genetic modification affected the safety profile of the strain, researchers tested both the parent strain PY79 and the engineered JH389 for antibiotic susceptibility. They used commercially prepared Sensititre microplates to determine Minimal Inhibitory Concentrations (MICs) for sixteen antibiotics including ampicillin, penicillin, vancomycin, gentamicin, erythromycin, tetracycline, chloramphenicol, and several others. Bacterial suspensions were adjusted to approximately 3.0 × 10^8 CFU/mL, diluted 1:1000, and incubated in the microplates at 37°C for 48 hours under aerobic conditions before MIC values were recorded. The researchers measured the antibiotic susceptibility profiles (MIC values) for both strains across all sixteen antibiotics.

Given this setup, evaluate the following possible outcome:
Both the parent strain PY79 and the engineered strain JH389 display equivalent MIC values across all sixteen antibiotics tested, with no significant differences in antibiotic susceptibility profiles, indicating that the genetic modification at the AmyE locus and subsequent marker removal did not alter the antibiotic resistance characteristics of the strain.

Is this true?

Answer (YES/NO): NO